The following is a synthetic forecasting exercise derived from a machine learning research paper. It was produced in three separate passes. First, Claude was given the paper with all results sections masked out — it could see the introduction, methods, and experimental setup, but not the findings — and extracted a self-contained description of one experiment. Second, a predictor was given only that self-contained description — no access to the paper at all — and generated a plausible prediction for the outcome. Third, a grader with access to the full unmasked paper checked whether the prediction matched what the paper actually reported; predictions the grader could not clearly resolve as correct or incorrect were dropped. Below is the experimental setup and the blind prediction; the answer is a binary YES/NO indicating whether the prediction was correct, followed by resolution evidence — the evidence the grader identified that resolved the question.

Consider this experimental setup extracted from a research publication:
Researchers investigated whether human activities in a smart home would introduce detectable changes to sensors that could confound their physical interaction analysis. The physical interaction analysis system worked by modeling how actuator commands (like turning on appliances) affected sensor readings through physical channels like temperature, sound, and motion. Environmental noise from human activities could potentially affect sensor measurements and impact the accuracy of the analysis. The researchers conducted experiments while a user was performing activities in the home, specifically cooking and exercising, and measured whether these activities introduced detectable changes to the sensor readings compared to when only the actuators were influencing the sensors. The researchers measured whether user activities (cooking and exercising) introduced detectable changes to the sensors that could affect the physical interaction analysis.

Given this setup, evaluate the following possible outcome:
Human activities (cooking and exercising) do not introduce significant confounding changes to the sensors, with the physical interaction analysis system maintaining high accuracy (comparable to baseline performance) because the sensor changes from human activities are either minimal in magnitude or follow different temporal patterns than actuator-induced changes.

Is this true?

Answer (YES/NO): NO